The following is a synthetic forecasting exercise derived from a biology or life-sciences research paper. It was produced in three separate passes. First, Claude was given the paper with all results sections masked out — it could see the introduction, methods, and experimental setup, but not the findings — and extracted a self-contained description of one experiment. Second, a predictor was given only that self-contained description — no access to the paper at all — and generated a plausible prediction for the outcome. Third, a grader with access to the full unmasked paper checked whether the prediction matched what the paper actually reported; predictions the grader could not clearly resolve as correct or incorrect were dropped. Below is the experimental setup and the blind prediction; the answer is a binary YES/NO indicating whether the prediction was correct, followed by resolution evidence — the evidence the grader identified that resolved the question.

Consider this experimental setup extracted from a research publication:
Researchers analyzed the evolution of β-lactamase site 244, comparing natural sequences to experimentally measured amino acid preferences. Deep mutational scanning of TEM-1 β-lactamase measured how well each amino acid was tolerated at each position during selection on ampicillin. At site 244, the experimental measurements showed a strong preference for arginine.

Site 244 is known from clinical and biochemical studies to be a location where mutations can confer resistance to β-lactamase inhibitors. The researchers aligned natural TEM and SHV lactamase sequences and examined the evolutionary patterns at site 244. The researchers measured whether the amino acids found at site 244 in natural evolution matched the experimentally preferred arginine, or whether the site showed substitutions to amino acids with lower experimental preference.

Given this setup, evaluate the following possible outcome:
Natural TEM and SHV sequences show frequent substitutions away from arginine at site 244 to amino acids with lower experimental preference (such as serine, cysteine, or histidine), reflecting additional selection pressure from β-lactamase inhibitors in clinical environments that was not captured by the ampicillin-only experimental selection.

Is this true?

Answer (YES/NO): YES